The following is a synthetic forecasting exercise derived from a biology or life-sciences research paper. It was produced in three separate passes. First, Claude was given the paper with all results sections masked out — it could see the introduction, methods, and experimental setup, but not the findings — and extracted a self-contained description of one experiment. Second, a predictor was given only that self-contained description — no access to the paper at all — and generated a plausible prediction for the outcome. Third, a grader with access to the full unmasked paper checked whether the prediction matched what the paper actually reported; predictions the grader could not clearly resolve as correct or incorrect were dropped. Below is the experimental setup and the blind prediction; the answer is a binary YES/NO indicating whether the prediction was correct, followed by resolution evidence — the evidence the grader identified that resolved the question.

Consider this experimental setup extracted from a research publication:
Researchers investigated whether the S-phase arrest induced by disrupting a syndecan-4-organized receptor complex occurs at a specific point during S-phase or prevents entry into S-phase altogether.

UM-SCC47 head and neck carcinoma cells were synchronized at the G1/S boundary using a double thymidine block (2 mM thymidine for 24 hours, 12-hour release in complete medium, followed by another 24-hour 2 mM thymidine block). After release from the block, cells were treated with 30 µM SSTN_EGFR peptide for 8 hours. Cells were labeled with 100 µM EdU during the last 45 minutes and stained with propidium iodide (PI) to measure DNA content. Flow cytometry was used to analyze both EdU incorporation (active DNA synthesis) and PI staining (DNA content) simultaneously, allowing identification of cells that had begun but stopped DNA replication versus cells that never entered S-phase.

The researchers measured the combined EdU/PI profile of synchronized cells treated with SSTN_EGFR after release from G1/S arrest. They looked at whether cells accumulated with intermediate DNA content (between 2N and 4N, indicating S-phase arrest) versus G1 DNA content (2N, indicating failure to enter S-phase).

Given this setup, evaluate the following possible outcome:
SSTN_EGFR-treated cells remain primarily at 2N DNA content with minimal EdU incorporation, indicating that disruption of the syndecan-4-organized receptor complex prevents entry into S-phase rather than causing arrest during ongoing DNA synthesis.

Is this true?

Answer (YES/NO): NO